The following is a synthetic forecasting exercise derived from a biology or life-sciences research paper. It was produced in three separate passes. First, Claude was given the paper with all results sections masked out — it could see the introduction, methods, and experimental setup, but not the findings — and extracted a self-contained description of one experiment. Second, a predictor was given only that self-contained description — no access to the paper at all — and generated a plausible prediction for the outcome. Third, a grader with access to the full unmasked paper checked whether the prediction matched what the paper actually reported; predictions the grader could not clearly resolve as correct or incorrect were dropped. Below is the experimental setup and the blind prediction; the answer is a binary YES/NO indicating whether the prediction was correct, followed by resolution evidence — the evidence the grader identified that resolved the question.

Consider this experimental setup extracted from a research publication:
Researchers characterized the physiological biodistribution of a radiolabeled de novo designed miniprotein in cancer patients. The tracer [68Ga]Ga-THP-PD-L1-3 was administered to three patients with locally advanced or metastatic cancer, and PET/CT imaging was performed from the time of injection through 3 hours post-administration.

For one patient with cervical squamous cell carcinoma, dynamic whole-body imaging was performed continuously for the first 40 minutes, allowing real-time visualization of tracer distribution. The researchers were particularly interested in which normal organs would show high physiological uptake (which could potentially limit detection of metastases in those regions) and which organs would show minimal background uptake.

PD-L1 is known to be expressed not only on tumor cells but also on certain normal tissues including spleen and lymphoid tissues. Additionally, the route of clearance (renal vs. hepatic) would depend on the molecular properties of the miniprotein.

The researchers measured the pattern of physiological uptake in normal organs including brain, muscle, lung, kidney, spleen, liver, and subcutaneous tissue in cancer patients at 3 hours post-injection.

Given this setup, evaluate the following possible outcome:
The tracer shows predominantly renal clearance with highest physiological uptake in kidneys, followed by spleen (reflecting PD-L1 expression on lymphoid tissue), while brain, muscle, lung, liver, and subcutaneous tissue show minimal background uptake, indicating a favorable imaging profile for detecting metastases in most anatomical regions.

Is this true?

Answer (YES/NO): NO